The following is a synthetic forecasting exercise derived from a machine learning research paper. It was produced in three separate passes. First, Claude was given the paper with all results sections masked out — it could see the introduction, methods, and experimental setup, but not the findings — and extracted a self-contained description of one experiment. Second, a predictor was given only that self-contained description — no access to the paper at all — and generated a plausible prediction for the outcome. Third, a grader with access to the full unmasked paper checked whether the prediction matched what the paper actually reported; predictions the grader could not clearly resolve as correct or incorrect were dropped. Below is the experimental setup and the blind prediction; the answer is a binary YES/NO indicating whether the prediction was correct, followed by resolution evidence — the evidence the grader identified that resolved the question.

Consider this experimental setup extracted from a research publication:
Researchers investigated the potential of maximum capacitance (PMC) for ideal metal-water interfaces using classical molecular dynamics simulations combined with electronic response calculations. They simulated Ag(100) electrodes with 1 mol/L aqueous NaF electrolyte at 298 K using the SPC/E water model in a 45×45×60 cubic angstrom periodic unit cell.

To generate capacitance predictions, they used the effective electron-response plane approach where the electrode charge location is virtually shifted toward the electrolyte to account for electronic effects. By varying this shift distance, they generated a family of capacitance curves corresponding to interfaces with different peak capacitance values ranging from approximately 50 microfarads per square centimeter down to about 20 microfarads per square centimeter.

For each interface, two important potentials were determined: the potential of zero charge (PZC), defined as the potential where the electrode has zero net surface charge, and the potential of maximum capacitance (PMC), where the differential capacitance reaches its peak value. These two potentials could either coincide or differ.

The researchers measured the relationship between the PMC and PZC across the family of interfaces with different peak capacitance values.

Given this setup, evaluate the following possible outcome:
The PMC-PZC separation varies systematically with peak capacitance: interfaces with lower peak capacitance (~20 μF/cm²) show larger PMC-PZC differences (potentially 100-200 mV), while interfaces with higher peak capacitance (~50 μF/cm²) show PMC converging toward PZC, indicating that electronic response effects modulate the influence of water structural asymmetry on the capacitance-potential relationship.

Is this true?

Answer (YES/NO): NO